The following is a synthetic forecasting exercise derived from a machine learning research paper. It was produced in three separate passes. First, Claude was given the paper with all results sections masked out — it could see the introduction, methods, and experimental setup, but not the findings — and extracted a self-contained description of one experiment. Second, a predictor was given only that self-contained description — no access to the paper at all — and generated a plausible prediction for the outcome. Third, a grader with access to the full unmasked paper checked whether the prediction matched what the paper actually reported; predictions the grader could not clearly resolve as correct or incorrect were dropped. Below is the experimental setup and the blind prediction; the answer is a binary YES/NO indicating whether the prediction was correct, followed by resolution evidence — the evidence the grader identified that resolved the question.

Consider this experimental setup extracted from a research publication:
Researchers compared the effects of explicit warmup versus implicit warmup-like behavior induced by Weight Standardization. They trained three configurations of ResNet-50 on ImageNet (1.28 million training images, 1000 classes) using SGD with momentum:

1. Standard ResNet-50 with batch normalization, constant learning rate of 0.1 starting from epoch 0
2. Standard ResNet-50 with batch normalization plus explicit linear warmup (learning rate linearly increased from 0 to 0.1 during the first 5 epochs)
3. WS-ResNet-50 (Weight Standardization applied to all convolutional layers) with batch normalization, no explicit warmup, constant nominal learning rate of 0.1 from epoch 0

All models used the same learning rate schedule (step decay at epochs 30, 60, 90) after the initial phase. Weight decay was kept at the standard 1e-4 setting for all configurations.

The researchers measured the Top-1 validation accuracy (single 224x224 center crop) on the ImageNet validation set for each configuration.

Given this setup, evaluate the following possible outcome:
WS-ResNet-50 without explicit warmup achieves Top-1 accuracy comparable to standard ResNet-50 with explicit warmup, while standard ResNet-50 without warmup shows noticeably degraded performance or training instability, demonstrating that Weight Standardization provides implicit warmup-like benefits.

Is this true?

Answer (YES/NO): NO